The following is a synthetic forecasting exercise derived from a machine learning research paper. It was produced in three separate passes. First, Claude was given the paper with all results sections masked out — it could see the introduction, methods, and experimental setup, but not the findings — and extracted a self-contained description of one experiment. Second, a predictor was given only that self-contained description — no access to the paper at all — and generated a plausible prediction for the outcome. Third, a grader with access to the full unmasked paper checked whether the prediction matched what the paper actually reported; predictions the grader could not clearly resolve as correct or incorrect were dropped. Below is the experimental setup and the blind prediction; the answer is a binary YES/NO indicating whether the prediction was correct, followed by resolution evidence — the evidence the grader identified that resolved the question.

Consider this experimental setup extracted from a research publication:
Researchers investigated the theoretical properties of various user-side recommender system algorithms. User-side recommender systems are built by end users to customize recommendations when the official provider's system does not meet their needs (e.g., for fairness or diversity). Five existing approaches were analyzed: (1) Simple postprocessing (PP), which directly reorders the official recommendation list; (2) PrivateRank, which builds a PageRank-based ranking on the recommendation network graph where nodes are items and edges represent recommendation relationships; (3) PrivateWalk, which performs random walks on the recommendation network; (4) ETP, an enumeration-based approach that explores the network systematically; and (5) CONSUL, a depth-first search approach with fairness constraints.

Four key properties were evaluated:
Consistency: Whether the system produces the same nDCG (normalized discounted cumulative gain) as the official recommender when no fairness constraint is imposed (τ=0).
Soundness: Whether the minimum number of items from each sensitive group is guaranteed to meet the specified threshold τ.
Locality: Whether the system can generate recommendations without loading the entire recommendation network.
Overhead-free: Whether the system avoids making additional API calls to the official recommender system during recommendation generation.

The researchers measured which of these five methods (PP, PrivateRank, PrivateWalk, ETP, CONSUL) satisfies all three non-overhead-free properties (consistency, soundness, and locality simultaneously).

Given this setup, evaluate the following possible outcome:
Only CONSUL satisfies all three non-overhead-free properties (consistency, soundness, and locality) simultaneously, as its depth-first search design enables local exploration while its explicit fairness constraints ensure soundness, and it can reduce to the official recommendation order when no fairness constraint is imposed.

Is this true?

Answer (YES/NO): YES